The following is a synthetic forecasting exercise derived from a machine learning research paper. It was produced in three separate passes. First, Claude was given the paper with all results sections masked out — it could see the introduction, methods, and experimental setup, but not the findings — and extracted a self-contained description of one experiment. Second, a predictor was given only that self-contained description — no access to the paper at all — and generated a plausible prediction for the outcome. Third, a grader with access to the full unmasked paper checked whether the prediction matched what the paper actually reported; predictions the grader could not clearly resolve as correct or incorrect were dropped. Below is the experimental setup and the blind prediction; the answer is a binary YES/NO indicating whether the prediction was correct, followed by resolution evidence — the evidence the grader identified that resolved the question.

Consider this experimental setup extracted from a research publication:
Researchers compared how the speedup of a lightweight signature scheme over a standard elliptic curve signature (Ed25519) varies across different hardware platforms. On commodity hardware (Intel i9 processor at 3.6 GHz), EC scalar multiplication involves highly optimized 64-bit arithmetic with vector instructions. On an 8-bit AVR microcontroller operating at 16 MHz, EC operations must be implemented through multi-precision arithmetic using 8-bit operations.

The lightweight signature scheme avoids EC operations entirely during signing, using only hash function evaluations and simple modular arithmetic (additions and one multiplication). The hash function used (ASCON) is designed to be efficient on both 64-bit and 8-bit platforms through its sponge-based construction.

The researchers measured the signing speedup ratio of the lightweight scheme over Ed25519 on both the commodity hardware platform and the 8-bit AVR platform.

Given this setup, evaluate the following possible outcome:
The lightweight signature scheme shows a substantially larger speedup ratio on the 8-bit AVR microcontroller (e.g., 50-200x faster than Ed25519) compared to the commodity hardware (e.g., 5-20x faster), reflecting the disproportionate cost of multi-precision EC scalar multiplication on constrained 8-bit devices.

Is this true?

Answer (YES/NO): NO